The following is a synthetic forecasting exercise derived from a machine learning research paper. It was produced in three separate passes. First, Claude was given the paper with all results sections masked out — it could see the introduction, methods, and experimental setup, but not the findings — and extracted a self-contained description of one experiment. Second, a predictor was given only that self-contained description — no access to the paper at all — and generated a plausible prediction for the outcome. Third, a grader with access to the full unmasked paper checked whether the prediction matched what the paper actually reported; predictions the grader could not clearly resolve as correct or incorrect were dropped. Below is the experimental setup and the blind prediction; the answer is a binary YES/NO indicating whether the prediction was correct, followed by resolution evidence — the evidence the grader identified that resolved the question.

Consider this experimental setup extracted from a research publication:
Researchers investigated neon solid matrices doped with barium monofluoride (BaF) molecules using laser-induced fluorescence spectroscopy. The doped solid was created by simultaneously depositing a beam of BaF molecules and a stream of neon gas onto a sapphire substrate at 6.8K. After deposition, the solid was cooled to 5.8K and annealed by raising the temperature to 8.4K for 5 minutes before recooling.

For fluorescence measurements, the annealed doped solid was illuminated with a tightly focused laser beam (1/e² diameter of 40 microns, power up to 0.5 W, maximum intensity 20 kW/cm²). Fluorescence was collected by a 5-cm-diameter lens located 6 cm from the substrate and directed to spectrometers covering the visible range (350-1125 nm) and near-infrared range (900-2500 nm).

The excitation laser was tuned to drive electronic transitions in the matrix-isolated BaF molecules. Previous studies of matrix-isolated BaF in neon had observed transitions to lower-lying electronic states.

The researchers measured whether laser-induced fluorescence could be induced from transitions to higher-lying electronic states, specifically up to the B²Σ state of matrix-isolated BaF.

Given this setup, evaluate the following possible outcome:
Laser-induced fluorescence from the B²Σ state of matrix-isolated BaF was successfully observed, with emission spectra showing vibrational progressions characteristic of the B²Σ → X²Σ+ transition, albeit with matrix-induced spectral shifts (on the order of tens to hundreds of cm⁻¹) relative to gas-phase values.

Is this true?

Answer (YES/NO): YES